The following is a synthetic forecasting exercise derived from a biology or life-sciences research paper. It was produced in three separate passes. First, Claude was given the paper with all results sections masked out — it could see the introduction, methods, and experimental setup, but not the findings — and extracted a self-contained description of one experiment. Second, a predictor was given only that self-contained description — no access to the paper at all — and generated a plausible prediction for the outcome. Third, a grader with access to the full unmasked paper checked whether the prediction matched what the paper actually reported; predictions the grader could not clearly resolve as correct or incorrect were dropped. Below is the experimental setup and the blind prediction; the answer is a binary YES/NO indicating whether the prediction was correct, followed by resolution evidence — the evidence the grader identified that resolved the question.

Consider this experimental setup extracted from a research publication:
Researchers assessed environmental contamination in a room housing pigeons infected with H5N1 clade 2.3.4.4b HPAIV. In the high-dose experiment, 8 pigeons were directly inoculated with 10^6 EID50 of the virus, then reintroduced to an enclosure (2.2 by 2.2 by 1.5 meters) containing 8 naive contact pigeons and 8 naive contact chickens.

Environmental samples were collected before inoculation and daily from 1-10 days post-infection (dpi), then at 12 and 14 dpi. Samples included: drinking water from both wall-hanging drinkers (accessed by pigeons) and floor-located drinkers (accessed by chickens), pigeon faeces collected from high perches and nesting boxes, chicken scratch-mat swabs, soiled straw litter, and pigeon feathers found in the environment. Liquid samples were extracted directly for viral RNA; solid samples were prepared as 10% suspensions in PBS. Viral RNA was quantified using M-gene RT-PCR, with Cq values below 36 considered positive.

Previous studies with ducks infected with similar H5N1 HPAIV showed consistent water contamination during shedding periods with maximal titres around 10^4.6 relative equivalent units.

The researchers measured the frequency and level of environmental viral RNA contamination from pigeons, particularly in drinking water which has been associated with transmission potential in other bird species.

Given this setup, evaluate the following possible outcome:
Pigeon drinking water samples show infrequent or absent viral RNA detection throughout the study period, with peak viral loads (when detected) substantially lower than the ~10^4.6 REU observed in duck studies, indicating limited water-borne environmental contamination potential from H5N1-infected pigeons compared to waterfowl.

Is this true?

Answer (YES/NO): YES